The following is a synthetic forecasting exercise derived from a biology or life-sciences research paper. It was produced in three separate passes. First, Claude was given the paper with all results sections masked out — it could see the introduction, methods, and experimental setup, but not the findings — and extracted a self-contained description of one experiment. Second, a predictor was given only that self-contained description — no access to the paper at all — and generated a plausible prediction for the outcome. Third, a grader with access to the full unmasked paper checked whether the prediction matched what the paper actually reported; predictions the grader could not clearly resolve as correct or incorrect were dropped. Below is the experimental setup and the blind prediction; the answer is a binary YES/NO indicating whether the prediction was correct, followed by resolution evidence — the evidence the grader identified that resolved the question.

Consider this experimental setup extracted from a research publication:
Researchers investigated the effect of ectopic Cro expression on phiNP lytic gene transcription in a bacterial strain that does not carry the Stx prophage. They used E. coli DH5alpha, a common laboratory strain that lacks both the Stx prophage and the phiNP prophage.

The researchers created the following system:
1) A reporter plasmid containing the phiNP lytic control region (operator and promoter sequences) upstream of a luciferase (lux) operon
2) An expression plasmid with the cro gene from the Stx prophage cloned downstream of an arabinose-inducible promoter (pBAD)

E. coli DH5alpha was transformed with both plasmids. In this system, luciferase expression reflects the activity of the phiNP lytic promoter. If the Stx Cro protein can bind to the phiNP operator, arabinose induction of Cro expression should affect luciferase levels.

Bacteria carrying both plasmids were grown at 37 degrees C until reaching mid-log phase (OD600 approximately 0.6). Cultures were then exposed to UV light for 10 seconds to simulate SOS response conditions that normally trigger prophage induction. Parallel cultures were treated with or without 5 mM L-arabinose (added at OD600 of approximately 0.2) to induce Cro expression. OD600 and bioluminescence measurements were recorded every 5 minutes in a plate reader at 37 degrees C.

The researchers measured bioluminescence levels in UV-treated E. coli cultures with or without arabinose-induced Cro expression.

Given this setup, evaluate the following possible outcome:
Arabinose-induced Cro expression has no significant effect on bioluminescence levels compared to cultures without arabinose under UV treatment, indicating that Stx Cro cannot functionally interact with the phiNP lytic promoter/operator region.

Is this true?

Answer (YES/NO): NO